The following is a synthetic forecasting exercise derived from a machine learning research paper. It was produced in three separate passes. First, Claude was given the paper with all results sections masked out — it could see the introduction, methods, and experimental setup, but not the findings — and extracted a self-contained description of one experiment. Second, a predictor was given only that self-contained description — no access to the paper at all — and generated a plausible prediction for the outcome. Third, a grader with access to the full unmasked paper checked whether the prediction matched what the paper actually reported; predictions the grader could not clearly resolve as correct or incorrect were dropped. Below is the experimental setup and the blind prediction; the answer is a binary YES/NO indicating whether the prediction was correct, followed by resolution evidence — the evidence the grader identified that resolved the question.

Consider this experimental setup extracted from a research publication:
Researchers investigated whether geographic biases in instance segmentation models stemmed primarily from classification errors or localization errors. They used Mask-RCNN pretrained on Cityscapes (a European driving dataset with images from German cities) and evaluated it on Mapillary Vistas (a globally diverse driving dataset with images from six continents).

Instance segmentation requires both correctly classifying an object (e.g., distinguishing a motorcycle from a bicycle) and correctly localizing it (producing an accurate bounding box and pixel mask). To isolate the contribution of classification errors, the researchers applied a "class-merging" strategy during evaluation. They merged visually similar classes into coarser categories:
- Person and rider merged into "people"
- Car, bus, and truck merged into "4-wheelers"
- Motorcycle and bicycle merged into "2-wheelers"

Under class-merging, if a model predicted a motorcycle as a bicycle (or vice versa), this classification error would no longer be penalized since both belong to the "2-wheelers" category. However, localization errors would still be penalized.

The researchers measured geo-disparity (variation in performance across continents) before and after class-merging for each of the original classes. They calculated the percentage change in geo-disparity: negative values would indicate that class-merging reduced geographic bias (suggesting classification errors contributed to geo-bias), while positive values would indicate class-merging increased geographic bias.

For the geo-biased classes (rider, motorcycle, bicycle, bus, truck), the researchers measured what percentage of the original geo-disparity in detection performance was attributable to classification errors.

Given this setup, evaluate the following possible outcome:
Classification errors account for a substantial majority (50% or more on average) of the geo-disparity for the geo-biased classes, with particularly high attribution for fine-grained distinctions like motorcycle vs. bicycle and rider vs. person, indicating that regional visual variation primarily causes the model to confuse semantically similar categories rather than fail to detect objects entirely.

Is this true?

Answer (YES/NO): NO